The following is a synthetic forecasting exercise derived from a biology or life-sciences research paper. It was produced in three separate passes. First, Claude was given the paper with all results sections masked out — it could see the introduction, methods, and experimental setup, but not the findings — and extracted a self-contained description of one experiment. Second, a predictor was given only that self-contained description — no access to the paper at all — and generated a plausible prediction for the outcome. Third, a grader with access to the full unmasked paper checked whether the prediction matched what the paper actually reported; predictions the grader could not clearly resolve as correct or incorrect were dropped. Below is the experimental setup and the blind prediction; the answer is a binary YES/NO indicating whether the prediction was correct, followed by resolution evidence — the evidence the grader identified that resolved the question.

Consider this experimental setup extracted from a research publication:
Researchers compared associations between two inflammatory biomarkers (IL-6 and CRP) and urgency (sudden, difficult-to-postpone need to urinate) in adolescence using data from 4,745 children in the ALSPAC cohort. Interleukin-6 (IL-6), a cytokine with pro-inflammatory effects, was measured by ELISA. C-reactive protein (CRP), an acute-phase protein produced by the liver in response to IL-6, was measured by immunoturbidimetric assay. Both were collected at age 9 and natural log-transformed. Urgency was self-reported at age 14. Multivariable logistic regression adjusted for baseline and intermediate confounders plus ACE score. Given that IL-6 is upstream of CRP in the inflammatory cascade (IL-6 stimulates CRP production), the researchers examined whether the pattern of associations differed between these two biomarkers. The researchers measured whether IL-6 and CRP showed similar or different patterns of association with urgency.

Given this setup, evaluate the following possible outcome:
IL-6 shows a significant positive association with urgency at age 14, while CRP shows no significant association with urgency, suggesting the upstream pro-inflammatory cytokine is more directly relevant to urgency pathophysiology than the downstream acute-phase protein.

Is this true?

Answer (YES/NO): NO